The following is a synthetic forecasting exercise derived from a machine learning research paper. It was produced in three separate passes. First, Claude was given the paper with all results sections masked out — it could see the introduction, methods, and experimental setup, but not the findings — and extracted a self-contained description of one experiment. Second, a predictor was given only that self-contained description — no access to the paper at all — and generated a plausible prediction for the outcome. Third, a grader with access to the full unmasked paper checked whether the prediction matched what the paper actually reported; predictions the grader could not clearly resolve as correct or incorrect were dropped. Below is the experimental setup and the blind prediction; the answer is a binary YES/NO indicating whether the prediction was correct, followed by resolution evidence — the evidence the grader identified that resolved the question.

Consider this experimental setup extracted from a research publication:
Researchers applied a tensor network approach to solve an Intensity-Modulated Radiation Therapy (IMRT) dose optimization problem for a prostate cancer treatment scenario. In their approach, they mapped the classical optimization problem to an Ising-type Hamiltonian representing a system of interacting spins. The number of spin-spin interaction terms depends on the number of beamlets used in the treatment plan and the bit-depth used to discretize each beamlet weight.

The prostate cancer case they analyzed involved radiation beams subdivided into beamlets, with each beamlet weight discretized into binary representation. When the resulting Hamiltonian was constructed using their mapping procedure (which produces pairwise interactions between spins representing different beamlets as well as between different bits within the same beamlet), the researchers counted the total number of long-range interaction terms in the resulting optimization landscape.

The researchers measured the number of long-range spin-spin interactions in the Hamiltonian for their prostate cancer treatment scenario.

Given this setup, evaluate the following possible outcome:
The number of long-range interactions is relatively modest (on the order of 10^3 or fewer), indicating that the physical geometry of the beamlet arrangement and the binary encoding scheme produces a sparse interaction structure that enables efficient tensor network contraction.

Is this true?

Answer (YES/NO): NO